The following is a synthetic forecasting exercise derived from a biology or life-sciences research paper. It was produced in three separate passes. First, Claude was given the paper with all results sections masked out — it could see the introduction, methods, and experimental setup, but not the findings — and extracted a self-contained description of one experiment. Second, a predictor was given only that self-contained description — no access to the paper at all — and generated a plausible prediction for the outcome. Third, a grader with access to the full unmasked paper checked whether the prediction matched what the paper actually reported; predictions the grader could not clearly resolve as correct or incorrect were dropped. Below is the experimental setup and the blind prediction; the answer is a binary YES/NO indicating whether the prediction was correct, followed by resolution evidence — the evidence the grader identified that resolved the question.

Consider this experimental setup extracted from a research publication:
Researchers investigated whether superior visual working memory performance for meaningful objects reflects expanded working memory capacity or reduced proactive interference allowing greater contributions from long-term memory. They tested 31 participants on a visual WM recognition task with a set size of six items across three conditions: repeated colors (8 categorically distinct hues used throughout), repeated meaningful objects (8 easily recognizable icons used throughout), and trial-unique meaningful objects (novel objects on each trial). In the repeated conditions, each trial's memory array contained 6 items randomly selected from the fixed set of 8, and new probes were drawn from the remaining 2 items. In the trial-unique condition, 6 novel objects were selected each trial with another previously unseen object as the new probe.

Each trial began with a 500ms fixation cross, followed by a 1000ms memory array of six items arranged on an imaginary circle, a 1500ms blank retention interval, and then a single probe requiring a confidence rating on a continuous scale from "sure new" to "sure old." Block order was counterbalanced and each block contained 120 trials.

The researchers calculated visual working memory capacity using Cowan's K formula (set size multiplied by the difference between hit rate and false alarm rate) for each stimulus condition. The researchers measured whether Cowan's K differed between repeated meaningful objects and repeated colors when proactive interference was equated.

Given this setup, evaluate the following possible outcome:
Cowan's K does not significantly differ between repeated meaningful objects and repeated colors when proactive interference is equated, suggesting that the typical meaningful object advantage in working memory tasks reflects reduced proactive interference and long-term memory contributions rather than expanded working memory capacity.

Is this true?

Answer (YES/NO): YES